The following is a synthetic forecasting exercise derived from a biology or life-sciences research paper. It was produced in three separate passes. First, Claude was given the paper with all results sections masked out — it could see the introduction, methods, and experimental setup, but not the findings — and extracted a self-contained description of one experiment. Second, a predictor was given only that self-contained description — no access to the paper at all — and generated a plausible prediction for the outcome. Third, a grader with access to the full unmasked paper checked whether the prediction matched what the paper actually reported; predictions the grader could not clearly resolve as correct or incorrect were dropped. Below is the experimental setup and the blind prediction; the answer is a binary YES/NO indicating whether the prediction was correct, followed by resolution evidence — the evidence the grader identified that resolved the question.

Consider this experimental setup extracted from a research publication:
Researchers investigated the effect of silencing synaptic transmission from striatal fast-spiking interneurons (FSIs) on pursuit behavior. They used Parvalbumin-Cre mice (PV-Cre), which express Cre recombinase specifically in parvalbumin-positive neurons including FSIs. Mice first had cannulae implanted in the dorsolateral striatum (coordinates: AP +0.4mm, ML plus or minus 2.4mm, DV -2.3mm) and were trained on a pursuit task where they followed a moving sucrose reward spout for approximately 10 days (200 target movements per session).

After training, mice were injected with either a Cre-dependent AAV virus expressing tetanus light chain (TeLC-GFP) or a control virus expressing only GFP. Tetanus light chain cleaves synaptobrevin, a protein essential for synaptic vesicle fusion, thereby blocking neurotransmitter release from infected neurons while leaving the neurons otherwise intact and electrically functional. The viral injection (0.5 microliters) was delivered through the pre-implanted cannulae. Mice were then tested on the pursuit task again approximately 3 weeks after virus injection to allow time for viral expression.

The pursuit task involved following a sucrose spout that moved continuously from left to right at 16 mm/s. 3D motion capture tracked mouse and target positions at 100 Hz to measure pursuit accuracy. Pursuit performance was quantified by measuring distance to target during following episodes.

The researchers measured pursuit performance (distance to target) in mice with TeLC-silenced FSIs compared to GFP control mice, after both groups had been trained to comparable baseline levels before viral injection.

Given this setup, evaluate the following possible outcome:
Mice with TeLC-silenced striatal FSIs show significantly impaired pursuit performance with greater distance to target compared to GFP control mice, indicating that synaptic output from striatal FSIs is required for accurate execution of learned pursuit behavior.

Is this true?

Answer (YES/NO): NO